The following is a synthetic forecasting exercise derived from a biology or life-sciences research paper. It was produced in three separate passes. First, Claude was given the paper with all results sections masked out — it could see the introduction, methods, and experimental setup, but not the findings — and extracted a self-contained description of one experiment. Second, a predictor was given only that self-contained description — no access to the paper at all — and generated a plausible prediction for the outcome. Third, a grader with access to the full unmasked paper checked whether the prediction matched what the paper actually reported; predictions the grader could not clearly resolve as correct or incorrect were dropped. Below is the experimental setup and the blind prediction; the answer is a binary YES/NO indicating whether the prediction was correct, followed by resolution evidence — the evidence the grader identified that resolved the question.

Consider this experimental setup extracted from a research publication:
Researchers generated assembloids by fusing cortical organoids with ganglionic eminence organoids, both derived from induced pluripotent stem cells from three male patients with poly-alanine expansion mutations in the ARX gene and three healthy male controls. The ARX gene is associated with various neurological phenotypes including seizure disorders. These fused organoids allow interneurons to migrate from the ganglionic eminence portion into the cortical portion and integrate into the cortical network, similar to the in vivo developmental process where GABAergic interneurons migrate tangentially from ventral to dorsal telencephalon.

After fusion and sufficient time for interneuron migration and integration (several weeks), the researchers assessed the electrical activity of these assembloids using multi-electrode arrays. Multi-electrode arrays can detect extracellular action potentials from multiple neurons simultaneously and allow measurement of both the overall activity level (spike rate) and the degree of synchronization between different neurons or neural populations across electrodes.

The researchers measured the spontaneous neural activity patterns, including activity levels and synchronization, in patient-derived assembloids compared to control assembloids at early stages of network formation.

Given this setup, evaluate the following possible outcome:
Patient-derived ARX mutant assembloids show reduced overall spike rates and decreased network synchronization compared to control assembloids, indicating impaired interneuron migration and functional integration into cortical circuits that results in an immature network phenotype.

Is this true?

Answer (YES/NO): NO